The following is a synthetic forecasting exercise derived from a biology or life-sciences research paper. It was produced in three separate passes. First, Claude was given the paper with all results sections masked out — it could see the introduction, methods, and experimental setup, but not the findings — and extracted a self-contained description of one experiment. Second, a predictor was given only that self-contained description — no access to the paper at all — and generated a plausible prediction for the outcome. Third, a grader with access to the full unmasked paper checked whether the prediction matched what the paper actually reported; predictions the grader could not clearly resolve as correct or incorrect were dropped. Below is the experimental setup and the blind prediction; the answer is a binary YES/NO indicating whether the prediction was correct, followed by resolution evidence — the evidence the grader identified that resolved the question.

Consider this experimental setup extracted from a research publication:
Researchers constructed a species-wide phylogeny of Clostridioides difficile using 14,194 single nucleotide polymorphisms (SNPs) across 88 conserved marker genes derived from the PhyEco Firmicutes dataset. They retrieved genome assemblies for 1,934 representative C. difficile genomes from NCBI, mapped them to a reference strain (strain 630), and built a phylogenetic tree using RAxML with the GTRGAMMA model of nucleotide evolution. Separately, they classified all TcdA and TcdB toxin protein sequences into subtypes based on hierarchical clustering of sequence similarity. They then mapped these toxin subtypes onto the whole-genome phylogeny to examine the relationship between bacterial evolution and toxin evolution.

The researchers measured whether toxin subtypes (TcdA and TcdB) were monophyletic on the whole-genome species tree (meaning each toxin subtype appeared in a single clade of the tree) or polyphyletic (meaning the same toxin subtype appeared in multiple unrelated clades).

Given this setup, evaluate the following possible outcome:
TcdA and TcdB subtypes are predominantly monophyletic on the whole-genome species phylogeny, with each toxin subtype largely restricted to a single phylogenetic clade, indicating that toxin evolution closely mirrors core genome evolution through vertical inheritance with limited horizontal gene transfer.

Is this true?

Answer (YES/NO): YES